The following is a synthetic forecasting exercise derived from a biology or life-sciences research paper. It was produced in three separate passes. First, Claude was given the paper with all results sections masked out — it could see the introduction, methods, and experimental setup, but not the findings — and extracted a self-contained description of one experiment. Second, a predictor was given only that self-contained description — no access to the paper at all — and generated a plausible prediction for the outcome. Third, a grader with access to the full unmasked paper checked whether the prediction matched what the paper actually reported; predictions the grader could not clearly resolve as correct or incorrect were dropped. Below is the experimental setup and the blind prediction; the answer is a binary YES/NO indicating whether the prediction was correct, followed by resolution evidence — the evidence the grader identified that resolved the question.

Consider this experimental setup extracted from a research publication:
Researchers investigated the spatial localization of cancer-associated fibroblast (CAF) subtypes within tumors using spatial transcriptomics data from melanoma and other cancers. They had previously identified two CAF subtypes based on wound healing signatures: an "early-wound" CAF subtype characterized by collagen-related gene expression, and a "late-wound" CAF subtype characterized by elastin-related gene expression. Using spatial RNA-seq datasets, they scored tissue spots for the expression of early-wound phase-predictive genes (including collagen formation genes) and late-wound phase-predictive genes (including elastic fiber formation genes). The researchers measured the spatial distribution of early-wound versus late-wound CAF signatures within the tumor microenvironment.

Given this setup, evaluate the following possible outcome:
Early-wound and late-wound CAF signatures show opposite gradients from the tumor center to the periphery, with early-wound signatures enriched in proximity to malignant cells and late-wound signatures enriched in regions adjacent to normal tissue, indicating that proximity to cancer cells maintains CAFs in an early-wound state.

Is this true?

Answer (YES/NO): YES